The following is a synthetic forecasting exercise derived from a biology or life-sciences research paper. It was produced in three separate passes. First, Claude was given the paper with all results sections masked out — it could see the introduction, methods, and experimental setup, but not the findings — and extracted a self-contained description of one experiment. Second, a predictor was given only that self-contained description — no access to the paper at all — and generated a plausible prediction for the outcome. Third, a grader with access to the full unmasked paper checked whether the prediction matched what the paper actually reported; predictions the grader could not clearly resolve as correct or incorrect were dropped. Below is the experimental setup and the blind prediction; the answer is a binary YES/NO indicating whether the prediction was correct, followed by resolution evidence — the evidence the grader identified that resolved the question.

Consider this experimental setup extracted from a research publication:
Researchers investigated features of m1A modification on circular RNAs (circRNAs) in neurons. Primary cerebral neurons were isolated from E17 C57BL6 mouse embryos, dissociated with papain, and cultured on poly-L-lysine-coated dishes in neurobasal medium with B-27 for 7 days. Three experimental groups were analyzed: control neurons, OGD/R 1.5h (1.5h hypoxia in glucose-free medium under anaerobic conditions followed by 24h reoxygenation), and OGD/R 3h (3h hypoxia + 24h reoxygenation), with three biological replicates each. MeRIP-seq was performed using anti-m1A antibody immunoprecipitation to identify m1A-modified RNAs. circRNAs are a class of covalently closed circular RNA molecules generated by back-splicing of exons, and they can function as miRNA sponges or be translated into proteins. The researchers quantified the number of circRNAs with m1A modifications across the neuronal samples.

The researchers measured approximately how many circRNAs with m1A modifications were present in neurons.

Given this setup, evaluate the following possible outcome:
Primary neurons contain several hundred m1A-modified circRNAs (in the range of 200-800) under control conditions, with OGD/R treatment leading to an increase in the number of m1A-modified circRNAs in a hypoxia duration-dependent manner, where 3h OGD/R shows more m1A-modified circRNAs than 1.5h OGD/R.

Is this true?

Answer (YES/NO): NO